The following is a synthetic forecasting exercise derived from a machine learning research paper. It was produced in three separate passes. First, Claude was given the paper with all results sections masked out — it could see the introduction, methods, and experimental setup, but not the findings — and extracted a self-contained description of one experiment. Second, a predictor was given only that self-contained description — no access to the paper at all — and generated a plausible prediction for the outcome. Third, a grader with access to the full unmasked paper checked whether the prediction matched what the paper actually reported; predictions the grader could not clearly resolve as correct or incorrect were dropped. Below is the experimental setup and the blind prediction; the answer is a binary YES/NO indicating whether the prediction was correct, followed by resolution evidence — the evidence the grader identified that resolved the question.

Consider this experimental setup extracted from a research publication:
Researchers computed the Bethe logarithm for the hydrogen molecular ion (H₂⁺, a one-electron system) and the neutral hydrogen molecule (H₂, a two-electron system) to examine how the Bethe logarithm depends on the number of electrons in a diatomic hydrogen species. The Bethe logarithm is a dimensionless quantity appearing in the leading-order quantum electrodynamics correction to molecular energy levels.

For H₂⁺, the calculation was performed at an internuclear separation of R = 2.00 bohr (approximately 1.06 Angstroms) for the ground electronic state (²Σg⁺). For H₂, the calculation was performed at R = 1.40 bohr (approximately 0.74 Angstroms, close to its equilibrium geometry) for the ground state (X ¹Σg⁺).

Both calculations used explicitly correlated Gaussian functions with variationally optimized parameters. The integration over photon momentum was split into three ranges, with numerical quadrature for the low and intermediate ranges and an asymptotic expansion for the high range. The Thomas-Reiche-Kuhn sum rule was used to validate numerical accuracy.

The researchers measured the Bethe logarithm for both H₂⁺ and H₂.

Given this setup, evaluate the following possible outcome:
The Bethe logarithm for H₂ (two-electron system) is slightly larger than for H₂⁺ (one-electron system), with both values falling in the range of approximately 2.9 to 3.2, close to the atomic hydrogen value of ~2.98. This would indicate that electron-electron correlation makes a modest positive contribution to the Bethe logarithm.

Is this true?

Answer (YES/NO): YES